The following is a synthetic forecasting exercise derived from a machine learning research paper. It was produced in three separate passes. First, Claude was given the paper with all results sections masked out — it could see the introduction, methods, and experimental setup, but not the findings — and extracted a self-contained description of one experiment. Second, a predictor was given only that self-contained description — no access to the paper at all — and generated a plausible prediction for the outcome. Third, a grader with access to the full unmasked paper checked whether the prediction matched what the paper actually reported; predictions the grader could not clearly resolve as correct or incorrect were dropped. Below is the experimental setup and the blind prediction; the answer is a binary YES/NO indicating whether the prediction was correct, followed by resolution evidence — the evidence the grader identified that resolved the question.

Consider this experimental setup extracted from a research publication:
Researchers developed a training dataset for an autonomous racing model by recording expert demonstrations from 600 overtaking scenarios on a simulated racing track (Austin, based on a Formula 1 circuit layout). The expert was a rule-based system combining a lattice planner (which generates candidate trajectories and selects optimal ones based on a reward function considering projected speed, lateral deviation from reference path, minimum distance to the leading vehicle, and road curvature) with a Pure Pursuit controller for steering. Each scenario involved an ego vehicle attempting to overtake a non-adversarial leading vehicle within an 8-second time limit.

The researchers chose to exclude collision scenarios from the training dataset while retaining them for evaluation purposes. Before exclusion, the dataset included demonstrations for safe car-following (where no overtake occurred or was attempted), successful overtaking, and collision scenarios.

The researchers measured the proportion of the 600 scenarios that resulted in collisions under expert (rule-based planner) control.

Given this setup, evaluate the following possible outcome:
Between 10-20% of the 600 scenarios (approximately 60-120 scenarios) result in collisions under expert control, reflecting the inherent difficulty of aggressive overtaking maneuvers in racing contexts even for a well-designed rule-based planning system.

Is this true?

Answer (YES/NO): NO